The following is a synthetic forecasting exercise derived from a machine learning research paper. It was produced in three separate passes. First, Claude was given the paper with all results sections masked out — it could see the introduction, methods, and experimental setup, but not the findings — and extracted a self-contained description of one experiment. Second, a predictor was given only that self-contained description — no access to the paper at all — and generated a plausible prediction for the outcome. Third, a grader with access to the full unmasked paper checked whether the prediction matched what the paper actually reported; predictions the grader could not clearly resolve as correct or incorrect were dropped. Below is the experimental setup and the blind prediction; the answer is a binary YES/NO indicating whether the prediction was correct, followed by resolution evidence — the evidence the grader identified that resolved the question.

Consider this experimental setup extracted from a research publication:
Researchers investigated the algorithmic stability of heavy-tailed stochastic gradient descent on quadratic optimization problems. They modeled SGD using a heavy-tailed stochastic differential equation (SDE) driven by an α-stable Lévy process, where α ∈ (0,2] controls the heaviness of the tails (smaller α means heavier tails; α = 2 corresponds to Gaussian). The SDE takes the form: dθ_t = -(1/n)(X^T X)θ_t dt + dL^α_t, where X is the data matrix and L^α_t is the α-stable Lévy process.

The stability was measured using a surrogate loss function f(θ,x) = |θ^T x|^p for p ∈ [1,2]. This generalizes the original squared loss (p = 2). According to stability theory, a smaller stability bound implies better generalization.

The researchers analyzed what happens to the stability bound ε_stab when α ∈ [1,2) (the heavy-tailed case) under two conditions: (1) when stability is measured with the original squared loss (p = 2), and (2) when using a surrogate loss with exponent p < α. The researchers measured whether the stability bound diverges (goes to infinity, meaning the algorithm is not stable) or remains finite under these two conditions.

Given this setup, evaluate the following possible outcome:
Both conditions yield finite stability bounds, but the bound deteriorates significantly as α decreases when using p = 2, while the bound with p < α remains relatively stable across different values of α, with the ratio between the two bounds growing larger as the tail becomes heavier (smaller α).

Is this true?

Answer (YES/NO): NO